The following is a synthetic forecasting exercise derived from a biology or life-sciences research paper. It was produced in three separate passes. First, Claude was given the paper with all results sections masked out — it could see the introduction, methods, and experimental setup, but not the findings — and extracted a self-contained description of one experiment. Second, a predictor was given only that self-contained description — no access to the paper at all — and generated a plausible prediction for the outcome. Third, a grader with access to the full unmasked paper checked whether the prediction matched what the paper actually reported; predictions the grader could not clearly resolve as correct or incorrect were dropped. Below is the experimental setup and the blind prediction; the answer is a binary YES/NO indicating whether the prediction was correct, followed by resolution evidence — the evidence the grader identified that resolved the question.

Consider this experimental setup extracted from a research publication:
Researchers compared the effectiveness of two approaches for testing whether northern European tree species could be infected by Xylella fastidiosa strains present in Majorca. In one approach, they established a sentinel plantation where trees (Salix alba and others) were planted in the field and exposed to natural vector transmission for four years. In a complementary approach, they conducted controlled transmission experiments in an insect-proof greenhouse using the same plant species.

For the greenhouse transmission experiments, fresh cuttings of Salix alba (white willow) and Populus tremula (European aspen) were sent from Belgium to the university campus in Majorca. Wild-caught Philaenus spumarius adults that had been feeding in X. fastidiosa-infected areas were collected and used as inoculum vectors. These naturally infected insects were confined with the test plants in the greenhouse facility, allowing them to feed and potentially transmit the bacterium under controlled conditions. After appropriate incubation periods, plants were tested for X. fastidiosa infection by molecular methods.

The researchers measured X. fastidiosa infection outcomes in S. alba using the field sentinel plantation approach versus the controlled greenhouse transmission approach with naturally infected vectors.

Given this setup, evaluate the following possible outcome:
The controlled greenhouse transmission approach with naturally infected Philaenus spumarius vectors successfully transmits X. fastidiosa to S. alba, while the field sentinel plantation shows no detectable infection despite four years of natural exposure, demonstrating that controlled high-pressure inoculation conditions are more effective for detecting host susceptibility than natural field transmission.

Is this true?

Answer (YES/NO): YES